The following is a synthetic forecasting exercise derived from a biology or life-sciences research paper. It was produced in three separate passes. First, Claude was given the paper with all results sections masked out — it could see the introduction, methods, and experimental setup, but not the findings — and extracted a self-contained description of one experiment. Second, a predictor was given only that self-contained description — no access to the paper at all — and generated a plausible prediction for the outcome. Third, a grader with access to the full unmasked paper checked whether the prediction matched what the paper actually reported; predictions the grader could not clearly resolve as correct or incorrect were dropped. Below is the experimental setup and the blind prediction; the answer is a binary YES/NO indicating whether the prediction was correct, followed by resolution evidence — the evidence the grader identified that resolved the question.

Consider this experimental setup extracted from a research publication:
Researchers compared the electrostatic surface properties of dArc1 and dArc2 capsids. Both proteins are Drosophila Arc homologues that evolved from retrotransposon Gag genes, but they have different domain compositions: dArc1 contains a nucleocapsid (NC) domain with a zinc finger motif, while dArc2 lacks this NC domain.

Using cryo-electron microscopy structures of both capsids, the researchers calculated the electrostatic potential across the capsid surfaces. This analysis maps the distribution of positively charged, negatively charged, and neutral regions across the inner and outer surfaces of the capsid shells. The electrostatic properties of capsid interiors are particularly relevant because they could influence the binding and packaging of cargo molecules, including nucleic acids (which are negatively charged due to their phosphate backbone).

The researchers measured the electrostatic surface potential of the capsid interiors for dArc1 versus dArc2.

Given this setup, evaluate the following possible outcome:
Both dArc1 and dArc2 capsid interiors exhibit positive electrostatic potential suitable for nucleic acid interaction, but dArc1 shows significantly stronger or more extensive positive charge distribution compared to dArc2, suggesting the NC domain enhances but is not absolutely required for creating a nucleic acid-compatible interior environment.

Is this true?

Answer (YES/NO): NO